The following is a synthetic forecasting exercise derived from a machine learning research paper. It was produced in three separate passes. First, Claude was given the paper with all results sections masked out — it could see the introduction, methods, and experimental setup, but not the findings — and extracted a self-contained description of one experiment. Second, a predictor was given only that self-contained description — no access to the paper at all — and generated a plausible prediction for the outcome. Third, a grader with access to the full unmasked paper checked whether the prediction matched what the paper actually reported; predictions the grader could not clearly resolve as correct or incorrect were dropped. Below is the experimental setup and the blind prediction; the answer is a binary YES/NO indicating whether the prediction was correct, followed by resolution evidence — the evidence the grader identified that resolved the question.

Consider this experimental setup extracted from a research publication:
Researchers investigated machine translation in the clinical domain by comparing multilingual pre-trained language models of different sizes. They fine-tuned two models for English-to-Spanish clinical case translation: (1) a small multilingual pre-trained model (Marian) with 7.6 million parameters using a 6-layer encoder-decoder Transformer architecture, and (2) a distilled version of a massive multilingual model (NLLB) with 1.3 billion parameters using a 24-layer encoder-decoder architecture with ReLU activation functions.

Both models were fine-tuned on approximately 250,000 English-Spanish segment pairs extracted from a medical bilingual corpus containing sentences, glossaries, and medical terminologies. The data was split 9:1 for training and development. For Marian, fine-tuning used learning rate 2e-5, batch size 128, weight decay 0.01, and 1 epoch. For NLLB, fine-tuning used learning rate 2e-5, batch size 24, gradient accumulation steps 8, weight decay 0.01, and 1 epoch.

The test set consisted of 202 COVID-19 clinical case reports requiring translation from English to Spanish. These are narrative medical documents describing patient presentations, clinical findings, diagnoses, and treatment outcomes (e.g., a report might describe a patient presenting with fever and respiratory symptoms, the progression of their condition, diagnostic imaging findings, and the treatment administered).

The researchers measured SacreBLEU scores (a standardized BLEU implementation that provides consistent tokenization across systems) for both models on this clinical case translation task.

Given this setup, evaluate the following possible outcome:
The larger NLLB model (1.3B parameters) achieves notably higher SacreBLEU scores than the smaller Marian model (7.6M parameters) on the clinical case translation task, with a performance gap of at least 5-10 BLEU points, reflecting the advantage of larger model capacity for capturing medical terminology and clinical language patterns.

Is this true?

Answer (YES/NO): NO